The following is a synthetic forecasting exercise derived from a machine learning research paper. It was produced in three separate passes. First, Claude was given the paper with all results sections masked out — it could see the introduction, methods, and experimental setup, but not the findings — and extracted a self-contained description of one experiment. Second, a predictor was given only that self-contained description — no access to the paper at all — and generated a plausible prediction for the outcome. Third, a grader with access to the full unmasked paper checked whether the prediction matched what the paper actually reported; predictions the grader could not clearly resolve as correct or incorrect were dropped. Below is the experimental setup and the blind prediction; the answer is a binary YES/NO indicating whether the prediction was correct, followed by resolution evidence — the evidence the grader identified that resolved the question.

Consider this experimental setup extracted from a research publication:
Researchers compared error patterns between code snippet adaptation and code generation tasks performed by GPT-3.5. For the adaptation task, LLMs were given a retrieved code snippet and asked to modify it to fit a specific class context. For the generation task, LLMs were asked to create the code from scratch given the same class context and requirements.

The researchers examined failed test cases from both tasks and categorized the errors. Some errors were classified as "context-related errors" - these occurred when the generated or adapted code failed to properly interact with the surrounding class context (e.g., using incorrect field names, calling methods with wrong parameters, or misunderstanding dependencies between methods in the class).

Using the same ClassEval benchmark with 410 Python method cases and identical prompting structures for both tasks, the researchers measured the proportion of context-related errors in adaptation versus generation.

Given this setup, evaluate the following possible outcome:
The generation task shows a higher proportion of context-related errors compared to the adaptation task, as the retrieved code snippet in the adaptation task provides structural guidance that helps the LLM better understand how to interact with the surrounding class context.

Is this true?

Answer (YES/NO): NO